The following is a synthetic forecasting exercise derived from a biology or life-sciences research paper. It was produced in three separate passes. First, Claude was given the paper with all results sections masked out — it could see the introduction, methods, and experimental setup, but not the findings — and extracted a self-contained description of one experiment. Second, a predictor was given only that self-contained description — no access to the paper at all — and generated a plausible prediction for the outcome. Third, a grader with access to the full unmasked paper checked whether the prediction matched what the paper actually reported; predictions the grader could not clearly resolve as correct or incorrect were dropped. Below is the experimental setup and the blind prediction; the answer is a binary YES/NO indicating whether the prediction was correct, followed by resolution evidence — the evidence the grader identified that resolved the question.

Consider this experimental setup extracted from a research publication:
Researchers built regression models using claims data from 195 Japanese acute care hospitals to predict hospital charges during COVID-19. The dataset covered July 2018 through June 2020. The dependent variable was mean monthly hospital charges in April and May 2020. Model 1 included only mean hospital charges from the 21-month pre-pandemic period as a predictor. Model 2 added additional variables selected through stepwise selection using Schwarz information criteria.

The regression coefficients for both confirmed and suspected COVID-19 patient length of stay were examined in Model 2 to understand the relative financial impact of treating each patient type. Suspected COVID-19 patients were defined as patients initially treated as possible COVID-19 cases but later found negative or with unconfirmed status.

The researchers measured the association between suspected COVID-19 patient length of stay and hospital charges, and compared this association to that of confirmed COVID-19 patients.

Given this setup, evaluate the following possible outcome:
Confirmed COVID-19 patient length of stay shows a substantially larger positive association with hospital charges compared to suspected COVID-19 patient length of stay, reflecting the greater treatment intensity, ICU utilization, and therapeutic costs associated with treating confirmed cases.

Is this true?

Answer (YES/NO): NO